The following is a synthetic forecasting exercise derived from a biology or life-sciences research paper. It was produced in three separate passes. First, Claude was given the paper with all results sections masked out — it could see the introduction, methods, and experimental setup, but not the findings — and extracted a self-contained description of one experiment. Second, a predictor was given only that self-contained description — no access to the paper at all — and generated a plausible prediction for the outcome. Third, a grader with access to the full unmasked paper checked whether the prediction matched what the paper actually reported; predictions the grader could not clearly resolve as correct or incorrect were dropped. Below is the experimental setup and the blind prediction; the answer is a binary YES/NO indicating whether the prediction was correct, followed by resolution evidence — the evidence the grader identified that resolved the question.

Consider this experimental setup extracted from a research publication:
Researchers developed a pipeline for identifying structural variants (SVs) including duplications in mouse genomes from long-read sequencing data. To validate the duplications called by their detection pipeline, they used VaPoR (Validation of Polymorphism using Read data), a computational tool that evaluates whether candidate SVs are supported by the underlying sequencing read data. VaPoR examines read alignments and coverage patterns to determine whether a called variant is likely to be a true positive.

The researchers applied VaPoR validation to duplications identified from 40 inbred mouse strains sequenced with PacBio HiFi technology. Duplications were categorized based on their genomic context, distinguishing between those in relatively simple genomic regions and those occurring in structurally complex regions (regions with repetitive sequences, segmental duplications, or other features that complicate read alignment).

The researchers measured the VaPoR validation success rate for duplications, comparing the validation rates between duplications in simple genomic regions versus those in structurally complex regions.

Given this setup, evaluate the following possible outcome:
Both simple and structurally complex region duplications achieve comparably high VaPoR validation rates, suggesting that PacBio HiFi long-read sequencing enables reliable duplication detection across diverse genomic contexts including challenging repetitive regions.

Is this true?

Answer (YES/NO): NO